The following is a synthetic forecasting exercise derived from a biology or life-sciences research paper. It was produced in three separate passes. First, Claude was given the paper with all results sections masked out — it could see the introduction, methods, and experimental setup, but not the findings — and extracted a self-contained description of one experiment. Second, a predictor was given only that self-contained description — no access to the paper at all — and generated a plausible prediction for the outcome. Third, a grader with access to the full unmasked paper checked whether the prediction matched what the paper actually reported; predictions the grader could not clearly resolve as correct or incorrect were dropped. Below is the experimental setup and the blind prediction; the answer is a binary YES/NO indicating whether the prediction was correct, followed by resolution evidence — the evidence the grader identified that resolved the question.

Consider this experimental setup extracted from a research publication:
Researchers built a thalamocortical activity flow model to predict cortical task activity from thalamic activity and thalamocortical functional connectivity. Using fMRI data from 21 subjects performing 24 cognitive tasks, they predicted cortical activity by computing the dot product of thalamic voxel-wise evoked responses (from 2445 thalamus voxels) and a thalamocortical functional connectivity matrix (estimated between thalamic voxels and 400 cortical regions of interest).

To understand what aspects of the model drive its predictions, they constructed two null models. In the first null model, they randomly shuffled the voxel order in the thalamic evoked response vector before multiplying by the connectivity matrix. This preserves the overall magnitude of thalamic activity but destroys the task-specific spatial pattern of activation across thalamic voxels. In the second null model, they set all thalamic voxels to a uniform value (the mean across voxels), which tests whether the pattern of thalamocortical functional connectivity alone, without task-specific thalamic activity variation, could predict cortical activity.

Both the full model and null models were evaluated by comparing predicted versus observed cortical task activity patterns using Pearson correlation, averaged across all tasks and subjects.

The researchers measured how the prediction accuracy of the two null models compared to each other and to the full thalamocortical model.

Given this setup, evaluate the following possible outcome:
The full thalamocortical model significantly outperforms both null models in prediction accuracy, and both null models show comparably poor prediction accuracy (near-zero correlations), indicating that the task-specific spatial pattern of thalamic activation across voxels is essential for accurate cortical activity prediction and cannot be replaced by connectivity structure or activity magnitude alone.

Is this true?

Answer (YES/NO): NO